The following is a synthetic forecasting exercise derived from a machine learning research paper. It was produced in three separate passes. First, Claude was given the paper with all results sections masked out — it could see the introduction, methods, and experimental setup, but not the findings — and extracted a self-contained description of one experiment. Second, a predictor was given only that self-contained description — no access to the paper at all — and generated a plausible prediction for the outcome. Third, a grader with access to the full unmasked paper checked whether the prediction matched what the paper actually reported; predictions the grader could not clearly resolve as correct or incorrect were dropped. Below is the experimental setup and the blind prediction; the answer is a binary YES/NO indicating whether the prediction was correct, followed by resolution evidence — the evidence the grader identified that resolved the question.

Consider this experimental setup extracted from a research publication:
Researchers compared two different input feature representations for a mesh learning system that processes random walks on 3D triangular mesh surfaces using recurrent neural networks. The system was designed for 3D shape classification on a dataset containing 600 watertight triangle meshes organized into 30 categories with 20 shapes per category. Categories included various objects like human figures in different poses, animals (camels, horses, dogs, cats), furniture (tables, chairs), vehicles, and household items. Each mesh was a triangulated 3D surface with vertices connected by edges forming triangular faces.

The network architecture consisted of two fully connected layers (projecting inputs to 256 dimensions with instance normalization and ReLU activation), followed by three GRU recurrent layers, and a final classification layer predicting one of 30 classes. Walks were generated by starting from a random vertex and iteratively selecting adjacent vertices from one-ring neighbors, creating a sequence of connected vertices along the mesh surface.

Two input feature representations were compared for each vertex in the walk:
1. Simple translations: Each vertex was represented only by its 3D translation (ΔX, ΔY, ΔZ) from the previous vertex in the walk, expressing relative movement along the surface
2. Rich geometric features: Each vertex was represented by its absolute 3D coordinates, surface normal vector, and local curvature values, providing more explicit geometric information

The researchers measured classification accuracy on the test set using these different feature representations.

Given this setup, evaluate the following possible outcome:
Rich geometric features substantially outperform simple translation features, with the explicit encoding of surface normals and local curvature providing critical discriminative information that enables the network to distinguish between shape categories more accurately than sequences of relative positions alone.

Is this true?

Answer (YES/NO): NO